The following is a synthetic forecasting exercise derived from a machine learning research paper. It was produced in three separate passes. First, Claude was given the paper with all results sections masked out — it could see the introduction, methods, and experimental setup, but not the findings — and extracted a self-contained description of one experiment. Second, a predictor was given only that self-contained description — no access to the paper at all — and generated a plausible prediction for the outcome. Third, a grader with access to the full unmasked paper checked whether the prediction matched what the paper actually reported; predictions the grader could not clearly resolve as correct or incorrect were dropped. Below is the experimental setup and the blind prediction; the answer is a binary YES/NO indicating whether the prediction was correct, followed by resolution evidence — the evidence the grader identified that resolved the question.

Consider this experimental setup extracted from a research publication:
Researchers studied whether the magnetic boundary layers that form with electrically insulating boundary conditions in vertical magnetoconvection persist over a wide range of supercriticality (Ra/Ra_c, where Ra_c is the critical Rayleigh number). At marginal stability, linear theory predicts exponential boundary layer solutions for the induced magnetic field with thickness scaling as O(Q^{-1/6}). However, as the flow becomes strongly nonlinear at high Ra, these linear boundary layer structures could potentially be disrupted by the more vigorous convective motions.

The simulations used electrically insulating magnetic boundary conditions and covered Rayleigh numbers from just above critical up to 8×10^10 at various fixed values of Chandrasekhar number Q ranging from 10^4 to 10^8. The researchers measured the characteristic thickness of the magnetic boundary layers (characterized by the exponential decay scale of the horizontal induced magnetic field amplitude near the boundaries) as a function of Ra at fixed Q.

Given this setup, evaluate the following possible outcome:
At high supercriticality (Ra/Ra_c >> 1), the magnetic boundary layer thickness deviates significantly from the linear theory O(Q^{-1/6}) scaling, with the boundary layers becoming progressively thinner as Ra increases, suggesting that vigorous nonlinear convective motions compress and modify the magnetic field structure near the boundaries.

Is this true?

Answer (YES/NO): NO